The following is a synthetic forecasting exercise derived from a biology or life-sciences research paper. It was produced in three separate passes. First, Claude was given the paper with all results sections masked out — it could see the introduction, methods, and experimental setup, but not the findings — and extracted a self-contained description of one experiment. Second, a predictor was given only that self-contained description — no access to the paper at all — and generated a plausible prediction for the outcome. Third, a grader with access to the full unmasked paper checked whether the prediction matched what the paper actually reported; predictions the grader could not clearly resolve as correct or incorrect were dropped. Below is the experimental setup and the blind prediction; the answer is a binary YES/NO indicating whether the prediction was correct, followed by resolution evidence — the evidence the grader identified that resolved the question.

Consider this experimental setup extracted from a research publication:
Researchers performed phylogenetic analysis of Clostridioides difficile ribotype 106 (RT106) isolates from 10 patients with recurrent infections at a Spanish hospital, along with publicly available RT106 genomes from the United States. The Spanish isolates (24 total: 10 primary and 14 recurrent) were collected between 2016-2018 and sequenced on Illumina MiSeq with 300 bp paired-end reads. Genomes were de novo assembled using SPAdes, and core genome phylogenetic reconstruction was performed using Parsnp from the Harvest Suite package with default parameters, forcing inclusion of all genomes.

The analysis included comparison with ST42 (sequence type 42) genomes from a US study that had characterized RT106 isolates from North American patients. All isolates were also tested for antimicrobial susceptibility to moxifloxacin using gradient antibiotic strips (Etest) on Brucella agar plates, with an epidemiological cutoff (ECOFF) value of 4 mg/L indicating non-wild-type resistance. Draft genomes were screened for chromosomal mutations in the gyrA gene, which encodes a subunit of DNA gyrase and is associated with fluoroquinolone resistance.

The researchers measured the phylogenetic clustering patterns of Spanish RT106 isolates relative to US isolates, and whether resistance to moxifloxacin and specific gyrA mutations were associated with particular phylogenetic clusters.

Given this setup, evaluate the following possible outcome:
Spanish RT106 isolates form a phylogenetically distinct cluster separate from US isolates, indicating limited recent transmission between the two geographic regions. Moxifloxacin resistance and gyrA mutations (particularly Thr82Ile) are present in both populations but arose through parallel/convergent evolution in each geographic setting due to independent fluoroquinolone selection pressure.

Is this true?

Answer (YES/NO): NO